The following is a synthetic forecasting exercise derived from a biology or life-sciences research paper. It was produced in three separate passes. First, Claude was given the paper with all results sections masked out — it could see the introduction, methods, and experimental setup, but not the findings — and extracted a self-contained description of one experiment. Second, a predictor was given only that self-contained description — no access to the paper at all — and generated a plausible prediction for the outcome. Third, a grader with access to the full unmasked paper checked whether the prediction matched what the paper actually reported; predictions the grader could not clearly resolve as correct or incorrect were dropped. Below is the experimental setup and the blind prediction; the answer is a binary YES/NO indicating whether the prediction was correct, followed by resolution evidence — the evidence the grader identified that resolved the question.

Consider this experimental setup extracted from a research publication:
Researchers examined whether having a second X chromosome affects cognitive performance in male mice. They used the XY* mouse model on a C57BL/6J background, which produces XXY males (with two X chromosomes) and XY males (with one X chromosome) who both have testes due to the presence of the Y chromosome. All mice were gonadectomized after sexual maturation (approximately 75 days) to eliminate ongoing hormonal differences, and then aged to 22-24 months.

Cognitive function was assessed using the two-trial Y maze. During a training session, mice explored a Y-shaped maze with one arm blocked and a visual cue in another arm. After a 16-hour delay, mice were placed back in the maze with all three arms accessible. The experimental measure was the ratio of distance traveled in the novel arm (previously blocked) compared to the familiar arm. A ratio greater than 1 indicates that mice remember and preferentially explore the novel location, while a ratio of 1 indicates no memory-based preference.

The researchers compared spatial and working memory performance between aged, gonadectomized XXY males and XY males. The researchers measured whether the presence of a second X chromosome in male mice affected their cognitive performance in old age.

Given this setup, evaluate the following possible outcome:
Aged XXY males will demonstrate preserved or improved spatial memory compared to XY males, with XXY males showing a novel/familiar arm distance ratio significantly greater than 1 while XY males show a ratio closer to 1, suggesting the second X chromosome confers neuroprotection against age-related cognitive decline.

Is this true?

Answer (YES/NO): YES